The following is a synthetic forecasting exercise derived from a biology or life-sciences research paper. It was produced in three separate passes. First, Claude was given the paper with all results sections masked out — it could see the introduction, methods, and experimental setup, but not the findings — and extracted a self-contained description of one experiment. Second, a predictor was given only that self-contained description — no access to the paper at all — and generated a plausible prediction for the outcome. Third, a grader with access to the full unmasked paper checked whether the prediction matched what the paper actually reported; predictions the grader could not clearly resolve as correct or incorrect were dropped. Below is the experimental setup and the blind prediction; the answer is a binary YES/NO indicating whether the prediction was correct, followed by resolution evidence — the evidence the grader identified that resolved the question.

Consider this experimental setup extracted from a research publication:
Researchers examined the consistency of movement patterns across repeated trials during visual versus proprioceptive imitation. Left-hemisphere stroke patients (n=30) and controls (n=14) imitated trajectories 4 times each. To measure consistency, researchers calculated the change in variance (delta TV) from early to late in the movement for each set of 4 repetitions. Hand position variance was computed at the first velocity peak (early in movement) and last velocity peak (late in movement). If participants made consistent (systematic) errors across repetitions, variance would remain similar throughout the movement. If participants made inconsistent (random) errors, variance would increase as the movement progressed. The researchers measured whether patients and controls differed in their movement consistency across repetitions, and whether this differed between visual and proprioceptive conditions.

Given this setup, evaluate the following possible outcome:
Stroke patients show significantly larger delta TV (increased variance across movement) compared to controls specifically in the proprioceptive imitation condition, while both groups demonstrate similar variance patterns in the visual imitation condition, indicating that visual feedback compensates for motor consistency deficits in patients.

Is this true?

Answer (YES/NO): NO